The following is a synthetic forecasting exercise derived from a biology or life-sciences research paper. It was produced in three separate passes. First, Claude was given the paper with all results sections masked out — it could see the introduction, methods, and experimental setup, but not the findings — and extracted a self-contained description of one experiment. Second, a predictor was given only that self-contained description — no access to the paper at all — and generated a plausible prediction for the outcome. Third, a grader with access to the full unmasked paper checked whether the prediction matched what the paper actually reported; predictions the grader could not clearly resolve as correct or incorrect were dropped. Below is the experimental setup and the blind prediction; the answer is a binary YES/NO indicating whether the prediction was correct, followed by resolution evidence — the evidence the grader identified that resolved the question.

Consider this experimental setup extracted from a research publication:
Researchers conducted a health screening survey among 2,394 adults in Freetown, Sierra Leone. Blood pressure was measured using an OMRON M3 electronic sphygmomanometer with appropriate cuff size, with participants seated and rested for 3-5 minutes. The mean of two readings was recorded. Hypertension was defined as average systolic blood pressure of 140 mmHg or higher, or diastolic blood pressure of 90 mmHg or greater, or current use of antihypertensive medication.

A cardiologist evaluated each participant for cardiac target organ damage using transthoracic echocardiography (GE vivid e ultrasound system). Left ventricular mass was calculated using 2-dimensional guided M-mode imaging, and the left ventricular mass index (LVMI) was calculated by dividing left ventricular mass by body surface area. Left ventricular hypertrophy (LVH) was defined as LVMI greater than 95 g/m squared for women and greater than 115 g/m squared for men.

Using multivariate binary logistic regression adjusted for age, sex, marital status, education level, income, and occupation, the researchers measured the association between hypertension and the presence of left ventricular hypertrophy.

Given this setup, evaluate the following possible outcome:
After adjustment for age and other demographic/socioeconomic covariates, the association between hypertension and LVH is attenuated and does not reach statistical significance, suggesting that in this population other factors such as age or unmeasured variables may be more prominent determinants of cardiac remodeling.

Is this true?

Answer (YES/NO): YES